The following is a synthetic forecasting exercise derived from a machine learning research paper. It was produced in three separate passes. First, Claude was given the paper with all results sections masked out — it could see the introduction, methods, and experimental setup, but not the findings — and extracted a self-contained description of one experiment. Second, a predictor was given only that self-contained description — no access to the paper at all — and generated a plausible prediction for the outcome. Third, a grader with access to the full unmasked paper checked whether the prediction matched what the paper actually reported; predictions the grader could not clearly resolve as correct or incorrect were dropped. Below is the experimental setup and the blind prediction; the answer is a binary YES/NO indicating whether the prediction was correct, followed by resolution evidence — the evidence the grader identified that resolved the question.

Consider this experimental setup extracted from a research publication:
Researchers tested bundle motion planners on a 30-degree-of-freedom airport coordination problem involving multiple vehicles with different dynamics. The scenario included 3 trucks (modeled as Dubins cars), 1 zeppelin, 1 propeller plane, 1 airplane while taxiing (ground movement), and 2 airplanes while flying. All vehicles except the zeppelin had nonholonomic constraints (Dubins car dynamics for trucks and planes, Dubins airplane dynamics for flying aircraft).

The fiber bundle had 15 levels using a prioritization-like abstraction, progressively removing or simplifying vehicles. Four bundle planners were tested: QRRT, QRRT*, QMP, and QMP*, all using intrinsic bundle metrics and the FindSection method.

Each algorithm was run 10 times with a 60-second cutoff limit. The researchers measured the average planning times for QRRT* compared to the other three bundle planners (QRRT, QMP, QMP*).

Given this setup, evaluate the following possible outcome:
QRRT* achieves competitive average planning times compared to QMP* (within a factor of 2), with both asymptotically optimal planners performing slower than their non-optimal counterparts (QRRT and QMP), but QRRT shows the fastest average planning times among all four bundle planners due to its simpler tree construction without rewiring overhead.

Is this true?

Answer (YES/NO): NO